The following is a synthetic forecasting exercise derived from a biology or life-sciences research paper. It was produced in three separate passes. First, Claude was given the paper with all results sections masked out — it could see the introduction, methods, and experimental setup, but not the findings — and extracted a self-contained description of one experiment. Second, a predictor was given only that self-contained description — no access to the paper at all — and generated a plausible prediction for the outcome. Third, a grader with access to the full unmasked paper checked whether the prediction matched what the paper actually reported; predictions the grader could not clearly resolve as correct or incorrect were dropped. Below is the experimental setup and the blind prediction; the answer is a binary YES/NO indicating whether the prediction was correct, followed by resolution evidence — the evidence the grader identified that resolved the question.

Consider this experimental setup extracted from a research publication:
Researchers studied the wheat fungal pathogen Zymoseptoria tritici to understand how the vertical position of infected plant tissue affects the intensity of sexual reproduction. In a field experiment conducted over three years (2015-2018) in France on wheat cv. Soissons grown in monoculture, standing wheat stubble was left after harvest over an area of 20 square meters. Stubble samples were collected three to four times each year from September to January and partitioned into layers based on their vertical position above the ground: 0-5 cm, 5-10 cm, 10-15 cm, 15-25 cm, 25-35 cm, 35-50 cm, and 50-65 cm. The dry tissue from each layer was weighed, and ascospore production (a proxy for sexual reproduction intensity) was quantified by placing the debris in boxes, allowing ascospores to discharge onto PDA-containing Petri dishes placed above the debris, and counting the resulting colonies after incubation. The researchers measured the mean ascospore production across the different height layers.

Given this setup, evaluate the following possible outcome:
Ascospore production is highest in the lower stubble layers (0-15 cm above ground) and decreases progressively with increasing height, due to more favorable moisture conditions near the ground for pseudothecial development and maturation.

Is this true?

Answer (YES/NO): NO